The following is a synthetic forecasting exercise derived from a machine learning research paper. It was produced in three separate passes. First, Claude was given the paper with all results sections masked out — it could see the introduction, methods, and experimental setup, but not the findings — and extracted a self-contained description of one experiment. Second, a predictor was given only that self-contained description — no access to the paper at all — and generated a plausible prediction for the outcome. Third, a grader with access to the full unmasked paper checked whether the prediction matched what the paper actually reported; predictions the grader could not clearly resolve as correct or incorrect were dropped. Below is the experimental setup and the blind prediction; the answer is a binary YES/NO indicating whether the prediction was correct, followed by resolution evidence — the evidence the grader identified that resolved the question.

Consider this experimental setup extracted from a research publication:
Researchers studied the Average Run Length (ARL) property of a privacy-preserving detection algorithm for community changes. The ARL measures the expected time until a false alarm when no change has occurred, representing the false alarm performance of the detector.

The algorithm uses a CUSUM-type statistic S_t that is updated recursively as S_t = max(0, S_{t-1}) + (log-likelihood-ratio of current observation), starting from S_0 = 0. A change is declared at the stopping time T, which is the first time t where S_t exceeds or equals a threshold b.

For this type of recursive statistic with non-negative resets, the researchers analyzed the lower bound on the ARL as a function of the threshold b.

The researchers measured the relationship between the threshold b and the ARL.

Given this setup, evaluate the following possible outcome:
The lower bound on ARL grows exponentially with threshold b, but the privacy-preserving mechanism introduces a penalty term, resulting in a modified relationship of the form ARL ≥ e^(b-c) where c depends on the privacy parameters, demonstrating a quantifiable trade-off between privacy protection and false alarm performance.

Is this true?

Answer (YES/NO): NO